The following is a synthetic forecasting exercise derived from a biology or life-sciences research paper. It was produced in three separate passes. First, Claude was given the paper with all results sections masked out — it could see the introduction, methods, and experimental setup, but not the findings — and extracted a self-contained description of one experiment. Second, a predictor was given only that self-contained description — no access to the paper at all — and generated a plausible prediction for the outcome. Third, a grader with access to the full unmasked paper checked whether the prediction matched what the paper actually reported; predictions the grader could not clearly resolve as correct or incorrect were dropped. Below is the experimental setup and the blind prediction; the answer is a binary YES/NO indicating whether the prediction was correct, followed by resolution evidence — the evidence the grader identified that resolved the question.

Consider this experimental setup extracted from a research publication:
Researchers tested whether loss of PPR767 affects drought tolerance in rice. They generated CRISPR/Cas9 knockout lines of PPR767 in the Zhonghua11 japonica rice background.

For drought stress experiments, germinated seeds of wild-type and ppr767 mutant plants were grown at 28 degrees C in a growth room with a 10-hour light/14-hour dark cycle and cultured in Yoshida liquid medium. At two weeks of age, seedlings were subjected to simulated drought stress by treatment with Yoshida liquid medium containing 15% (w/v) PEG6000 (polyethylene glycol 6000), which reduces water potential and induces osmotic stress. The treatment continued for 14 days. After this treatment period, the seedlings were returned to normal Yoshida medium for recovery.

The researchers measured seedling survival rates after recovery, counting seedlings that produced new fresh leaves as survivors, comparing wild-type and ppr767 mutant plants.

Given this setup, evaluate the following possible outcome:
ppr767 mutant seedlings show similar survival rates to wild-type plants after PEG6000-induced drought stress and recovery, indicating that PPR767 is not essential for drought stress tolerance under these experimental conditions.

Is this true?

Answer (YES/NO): NO